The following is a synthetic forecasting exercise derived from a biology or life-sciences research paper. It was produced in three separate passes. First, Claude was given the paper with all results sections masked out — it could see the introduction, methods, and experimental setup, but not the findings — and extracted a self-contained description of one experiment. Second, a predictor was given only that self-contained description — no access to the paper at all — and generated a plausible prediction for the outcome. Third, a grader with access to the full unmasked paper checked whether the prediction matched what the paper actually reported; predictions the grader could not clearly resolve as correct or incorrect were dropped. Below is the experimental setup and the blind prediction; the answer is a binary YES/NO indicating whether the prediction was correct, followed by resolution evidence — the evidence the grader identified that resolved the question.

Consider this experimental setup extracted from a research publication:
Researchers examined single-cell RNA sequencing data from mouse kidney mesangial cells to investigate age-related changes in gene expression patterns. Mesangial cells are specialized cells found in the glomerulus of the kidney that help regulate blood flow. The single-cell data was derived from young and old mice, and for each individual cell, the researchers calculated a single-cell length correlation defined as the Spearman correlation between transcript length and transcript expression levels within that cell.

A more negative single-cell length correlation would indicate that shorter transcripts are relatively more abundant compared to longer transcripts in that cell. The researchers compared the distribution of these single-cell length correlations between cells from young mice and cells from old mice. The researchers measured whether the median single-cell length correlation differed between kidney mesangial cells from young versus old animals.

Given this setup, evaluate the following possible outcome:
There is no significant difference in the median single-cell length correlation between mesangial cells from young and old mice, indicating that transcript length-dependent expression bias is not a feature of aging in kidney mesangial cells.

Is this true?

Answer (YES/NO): NO